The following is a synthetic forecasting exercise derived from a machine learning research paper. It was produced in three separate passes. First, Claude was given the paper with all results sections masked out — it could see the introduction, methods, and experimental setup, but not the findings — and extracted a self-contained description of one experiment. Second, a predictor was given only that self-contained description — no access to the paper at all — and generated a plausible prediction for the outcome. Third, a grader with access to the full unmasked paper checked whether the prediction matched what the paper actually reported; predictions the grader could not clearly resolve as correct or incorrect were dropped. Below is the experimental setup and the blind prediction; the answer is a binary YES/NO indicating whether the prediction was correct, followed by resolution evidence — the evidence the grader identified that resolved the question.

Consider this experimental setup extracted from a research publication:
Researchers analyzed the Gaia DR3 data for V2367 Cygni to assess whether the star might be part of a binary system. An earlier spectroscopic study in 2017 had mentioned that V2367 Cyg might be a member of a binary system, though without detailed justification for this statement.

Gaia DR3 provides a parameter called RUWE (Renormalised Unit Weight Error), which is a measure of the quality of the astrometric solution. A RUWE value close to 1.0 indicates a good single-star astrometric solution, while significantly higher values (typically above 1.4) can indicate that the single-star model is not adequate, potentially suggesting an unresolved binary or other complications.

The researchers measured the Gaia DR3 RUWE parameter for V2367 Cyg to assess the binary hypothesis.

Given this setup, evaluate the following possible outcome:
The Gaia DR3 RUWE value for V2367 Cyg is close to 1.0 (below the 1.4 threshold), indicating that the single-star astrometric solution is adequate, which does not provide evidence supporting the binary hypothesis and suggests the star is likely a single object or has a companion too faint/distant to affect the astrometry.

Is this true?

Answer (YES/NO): YES